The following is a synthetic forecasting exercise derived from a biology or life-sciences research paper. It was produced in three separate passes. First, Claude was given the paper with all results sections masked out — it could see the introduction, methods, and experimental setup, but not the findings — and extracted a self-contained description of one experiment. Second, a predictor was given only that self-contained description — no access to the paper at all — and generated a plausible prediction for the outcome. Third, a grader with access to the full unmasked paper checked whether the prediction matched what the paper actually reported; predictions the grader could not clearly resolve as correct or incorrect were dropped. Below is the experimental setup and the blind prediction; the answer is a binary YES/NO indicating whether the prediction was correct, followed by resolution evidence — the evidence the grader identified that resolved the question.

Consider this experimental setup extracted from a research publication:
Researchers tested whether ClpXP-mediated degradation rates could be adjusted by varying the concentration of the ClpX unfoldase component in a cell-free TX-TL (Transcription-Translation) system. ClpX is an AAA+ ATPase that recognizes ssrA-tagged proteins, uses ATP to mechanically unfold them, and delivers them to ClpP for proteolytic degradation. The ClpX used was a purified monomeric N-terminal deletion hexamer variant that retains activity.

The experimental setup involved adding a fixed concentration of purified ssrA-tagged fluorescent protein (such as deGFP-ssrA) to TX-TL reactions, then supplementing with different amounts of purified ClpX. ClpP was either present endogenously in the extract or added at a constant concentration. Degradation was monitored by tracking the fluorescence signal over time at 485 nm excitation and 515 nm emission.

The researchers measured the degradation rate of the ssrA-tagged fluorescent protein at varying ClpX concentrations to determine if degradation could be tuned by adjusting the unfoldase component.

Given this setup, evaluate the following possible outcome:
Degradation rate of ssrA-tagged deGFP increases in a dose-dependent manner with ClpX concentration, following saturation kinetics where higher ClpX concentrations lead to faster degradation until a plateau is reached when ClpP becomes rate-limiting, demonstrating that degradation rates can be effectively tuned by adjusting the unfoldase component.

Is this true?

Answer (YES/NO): YES